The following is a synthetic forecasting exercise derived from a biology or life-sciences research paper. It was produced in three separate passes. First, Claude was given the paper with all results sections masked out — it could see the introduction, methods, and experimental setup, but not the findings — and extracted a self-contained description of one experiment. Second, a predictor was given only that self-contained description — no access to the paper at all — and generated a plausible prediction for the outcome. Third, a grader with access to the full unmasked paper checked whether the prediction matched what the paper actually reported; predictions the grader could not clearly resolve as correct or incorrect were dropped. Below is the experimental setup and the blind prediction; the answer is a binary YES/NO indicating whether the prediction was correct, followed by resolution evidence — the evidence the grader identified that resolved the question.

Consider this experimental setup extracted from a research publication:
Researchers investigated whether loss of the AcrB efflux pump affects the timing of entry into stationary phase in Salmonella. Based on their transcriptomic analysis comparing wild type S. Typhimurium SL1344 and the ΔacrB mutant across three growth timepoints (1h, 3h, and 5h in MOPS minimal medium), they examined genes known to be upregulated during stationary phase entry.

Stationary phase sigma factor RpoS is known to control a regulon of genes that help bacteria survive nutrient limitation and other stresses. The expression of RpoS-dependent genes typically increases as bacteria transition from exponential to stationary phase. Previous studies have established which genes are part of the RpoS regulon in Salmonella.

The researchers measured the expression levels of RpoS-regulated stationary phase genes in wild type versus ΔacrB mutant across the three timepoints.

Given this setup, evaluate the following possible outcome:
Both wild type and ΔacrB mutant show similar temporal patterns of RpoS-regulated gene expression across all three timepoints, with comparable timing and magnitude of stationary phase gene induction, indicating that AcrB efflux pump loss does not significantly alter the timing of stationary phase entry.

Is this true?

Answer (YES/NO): NO